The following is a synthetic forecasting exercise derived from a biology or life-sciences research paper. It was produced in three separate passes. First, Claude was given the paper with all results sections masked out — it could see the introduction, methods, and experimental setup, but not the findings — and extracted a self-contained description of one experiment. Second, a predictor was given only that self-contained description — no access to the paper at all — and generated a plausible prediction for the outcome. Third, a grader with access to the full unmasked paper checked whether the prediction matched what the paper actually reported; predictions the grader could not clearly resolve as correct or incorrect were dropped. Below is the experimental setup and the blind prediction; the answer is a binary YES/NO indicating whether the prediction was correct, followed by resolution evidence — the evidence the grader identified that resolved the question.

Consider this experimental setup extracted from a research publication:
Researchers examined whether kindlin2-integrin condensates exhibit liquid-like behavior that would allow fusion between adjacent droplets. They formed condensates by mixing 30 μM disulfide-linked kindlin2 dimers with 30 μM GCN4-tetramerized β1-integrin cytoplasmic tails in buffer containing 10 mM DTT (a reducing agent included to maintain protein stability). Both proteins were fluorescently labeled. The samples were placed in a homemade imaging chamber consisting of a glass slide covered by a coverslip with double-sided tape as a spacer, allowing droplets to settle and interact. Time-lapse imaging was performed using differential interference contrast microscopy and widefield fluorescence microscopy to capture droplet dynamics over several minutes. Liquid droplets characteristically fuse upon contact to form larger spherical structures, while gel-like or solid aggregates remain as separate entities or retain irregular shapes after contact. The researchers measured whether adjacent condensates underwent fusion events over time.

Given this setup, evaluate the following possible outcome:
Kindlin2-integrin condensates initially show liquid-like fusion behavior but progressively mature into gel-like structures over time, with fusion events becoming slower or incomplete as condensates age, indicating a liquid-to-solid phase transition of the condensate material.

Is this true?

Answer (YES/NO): NO